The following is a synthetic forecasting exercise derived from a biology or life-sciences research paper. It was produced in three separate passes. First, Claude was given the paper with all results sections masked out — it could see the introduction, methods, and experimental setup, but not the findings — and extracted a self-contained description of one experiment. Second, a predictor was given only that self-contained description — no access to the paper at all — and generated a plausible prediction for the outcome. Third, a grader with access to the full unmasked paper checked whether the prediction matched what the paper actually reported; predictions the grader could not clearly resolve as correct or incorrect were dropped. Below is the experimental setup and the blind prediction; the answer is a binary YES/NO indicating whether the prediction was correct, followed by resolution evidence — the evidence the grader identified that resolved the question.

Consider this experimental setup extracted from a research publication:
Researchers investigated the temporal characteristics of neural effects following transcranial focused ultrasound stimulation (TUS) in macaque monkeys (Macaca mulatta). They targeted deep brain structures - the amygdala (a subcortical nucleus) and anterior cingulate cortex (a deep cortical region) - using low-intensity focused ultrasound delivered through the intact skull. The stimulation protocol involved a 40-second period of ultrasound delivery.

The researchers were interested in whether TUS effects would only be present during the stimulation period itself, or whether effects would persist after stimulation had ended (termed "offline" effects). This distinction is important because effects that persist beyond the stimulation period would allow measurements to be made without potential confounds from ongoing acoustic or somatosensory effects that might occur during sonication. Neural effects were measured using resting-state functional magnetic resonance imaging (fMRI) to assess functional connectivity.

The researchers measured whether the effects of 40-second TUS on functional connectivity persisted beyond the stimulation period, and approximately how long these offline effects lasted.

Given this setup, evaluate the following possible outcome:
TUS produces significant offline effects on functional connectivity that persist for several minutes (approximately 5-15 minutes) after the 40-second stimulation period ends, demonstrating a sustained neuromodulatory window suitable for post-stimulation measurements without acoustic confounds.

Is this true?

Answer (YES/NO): NO